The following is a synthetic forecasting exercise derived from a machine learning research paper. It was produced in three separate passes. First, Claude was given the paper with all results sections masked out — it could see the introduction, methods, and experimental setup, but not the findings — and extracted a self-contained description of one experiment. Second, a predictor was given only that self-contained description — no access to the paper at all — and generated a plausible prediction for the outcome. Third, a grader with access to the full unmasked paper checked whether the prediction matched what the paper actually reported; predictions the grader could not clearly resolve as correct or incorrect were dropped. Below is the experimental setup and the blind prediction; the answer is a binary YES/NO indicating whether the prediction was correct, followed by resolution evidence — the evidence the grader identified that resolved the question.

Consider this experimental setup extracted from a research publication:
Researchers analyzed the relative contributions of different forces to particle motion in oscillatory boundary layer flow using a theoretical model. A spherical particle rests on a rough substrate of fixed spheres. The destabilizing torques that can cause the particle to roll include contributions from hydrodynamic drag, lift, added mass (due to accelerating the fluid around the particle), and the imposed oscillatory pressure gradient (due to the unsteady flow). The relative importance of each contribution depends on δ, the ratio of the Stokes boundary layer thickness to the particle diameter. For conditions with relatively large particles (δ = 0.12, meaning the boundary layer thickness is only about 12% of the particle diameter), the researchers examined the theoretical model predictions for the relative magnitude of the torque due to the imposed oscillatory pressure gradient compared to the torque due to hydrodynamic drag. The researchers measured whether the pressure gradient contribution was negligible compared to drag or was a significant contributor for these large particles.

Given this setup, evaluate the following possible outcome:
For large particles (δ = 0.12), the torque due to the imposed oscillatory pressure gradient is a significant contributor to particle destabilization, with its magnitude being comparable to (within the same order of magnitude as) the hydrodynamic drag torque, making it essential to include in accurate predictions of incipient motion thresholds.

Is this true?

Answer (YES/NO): YES